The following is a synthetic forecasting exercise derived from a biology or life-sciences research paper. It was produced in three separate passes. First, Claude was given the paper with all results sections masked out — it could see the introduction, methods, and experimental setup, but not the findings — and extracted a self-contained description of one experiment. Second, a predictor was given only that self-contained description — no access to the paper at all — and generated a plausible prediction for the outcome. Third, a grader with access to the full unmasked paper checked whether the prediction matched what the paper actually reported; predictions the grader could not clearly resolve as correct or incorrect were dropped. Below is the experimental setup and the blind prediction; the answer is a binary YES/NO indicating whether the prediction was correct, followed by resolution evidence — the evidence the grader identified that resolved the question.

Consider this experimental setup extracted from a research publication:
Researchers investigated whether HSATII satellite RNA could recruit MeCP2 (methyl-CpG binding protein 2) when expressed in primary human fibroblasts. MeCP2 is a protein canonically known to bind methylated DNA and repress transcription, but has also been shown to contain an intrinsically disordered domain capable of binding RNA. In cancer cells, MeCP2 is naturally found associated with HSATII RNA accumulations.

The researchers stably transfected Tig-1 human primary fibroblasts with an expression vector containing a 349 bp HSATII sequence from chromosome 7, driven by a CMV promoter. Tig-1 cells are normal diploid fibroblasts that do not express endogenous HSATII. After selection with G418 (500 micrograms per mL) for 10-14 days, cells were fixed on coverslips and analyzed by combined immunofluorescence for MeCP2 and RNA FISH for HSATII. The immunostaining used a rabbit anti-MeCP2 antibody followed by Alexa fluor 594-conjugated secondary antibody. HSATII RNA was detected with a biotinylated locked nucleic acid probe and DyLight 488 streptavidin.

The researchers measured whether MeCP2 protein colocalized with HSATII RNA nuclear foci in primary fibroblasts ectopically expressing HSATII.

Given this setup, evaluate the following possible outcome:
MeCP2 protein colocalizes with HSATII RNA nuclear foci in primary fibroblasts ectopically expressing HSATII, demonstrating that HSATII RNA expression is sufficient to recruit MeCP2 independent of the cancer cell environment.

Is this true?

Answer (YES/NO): NO